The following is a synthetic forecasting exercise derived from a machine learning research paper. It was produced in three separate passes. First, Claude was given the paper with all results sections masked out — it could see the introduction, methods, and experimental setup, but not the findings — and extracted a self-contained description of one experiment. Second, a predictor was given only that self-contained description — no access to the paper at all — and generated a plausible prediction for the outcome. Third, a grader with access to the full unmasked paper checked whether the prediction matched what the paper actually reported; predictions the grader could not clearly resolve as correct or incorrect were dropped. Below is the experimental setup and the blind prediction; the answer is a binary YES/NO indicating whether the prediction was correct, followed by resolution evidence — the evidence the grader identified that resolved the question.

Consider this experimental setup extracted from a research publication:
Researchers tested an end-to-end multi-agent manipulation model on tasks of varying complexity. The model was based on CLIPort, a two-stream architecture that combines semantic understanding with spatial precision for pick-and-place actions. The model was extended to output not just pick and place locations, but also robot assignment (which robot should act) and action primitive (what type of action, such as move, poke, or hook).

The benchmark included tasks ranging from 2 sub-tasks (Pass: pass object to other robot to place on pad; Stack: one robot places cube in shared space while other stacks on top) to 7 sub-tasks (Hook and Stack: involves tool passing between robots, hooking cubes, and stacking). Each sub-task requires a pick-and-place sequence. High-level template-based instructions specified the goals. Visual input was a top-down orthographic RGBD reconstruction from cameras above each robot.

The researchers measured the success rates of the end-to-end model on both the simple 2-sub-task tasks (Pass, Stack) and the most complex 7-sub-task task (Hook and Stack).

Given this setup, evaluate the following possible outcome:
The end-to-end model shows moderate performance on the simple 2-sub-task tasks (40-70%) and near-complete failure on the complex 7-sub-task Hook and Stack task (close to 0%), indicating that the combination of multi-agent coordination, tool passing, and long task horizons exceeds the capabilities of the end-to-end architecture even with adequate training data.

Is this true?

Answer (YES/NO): NO